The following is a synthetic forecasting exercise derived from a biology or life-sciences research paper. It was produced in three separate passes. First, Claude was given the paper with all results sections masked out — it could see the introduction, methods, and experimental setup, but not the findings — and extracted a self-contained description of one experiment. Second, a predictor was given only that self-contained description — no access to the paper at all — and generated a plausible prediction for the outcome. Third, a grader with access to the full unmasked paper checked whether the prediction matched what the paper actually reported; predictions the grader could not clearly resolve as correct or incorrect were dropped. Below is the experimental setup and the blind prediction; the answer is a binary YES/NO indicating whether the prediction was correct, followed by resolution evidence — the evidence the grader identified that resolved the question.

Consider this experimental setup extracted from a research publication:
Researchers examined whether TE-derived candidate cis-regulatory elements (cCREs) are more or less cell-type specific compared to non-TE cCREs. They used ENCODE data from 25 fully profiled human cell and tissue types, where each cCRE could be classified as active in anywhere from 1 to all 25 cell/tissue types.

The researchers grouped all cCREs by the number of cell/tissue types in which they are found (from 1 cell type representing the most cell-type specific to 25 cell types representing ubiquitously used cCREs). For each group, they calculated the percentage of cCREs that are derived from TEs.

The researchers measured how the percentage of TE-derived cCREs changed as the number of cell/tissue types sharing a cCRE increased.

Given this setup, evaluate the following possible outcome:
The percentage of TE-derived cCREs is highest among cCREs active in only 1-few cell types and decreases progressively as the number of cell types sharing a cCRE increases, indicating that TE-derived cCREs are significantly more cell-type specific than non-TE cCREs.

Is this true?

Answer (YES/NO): YES